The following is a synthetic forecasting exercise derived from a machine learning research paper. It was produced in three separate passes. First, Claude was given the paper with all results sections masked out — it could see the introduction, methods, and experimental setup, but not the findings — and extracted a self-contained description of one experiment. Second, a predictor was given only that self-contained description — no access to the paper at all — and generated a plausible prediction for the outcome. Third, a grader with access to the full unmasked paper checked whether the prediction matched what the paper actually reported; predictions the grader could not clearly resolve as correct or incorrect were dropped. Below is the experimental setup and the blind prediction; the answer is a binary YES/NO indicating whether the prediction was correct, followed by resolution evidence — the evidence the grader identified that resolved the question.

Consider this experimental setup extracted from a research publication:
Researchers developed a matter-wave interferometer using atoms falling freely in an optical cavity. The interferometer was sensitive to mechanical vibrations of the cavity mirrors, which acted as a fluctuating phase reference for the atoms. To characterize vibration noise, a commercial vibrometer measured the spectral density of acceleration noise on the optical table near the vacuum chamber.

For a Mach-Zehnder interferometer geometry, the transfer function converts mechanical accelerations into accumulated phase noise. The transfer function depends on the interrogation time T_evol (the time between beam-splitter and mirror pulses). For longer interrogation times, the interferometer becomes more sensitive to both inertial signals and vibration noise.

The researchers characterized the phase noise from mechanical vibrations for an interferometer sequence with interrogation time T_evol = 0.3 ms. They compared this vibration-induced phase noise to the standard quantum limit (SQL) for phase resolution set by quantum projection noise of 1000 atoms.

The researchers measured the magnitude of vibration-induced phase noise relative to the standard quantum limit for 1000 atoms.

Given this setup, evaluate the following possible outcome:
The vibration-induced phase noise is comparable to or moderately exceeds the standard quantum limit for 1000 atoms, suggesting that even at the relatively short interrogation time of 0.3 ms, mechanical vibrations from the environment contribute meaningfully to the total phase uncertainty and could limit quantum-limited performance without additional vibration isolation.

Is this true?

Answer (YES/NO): NO